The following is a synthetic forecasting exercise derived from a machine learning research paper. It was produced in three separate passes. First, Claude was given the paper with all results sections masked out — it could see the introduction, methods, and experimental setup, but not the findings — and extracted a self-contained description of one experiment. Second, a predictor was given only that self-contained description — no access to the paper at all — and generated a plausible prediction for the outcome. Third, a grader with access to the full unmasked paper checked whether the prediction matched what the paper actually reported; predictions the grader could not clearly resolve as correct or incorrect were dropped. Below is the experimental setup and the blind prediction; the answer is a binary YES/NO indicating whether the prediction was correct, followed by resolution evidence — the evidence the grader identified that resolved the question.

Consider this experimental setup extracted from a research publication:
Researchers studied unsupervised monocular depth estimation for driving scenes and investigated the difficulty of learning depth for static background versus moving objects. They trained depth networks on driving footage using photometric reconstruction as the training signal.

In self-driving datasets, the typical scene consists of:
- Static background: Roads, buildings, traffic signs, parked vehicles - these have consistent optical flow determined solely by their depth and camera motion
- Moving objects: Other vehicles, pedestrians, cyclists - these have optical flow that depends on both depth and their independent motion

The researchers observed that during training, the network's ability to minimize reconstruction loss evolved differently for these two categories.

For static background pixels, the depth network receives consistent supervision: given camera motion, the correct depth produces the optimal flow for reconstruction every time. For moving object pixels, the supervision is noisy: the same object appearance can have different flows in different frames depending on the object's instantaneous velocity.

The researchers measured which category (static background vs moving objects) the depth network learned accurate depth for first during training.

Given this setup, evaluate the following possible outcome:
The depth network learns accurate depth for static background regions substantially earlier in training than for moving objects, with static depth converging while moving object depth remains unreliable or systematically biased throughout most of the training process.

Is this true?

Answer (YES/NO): YES